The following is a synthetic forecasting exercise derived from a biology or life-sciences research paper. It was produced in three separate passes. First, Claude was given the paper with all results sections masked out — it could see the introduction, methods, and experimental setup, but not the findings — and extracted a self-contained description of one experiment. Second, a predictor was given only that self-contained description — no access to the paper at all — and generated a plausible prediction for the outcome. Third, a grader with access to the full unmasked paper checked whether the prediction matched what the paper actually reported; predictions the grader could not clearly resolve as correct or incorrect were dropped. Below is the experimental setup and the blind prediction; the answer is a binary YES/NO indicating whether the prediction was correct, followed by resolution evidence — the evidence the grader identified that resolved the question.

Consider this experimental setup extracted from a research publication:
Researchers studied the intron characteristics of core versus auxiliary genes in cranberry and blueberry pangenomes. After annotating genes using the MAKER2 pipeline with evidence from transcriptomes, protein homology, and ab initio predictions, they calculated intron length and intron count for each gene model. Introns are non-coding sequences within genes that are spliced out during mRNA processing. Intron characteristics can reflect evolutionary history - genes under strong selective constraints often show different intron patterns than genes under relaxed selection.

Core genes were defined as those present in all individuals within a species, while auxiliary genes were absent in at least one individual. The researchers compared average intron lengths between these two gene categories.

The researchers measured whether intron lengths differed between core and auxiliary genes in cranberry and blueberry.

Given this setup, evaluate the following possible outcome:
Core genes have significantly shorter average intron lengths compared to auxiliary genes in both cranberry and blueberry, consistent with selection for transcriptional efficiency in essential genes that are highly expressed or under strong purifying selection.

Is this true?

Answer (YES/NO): NO